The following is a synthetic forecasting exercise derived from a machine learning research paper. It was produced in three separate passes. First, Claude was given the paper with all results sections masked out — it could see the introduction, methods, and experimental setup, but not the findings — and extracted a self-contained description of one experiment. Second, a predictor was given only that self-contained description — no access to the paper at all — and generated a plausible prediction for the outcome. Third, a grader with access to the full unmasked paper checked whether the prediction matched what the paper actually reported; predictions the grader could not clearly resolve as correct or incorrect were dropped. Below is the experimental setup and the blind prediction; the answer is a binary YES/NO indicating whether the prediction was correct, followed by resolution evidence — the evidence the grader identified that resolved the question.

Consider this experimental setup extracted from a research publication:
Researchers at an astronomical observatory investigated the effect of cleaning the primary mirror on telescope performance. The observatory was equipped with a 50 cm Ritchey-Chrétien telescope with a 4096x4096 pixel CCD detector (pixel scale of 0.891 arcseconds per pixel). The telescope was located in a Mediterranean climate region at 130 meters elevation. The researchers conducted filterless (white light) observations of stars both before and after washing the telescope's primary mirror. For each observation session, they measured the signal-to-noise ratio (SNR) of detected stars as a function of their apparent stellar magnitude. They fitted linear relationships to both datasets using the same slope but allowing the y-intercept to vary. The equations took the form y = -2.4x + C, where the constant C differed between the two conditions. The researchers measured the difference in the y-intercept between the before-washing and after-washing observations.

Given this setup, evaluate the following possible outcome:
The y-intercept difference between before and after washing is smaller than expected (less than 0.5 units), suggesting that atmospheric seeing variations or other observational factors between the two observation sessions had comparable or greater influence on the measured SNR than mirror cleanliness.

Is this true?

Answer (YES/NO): NO